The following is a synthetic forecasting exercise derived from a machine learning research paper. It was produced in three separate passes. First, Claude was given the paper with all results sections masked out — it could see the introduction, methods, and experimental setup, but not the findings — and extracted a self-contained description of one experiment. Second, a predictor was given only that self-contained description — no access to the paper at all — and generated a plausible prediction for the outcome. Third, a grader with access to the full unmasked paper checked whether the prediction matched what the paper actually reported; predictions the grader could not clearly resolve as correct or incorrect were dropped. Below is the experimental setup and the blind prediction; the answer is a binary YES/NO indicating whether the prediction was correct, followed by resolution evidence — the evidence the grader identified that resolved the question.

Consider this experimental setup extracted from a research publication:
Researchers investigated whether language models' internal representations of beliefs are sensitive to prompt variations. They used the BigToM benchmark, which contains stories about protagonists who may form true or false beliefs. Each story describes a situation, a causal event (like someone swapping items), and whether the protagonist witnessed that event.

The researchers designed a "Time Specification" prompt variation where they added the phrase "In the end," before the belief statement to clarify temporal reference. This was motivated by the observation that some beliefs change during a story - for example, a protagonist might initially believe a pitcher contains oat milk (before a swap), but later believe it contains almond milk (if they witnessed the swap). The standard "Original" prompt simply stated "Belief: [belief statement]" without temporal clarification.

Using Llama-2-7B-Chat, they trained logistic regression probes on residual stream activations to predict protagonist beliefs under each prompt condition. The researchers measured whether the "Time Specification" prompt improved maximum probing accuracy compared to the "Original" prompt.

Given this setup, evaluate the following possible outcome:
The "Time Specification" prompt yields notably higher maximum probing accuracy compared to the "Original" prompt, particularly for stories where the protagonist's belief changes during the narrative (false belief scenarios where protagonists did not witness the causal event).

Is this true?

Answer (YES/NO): NO